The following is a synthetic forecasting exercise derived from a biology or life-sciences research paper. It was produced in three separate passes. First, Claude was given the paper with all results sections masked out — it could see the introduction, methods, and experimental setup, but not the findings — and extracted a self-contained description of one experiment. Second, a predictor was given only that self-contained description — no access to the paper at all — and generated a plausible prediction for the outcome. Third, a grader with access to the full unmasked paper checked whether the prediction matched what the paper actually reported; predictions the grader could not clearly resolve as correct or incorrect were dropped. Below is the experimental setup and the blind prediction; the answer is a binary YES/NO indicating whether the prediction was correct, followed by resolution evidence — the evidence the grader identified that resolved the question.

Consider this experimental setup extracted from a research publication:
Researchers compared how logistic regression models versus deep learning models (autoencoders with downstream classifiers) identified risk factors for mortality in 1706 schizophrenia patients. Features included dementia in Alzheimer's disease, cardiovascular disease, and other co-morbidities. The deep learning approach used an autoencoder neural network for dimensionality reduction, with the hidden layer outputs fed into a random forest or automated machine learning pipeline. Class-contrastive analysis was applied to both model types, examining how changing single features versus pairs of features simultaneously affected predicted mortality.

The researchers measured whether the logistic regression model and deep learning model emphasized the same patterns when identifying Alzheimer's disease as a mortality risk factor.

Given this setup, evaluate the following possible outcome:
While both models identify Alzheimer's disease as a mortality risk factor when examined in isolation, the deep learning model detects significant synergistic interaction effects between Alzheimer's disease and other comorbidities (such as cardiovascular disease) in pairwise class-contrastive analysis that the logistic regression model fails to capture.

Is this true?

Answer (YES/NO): NO